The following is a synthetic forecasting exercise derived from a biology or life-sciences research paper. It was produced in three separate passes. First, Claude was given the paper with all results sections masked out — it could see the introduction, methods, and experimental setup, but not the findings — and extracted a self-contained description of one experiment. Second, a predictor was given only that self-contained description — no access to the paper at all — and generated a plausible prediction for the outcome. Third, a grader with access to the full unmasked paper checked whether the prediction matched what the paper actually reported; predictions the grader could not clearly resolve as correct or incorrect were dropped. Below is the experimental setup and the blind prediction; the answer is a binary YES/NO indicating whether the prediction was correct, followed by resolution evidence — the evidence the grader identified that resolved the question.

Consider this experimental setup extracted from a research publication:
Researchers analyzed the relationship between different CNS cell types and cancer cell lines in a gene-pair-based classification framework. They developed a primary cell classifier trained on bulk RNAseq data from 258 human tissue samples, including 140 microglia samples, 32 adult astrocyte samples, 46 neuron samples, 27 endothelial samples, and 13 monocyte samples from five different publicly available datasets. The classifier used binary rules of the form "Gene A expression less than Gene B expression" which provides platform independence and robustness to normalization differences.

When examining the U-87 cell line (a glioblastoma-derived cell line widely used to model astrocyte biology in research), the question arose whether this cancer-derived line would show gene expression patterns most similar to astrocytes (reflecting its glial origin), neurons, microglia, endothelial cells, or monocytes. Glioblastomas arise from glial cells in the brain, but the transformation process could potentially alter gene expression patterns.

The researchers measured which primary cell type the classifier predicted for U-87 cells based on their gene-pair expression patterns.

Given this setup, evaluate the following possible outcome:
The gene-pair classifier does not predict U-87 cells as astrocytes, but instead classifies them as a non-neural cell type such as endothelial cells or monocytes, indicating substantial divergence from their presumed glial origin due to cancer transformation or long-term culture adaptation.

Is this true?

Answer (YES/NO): NO